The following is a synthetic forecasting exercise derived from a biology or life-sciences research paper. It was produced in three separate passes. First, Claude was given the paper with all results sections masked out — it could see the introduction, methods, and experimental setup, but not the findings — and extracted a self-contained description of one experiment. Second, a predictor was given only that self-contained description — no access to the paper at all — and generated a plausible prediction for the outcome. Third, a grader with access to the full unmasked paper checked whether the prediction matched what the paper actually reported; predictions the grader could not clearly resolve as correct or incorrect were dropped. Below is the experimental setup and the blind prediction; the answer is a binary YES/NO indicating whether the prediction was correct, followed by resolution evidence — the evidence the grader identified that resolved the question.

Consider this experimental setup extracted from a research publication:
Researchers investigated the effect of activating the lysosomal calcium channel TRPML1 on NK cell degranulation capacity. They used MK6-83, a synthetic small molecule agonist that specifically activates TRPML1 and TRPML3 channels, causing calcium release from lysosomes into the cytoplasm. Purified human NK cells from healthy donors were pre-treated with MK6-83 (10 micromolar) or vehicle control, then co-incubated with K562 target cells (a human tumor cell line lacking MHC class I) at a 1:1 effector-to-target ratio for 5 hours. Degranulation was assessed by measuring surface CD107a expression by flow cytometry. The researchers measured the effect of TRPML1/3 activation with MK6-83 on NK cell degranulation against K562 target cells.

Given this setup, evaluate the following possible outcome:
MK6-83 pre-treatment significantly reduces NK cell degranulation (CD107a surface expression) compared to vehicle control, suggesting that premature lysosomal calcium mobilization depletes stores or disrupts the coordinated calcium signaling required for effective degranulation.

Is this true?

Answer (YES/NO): YES